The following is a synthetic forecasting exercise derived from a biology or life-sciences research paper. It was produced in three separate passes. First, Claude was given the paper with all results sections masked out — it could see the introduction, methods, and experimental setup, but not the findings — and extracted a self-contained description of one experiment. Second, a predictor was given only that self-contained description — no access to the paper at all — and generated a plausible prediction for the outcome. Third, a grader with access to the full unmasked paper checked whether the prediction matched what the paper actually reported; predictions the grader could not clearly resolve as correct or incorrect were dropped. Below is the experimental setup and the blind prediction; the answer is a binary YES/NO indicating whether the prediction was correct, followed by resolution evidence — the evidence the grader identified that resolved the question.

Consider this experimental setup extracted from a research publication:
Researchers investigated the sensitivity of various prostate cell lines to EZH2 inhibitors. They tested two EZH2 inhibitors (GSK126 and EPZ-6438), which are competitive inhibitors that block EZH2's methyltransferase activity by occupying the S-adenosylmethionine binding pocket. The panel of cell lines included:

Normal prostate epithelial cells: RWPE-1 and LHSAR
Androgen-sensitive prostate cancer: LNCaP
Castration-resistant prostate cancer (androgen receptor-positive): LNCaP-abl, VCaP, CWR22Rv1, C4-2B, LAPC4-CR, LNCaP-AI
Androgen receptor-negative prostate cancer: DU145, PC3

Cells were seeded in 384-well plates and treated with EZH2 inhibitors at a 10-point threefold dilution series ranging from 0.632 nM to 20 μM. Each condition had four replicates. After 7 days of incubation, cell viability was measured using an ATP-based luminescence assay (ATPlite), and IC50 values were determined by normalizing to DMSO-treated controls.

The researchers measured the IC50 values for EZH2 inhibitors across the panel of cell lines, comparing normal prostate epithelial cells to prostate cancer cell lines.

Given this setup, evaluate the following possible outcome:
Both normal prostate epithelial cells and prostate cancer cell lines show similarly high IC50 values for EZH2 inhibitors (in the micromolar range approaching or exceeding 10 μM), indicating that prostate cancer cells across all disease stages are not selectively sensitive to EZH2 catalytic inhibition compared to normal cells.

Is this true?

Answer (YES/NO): NO